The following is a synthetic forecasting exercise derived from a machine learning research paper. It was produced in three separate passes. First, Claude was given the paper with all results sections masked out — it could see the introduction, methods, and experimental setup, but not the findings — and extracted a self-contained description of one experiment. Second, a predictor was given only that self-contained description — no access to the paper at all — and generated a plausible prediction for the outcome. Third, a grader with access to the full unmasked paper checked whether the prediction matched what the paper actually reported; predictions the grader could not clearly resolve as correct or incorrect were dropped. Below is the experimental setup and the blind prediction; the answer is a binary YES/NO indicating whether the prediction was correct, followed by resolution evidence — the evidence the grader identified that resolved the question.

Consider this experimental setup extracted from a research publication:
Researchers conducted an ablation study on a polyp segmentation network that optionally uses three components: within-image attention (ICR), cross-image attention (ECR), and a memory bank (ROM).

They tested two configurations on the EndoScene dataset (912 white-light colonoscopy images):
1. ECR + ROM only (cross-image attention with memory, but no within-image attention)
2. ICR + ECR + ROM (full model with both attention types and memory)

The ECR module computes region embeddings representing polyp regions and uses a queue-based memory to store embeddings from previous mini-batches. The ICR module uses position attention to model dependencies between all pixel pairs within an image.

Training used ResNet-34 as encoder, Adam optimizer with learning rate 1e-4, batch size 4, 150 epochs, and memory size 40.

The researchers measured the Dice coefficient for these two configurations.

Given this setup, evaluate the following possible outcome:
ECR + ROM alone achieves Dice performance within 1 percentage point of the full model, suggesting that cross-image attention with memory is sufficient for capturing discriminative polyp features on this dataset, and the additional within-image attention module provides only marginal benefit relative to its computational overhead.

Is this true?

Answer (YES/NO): YES